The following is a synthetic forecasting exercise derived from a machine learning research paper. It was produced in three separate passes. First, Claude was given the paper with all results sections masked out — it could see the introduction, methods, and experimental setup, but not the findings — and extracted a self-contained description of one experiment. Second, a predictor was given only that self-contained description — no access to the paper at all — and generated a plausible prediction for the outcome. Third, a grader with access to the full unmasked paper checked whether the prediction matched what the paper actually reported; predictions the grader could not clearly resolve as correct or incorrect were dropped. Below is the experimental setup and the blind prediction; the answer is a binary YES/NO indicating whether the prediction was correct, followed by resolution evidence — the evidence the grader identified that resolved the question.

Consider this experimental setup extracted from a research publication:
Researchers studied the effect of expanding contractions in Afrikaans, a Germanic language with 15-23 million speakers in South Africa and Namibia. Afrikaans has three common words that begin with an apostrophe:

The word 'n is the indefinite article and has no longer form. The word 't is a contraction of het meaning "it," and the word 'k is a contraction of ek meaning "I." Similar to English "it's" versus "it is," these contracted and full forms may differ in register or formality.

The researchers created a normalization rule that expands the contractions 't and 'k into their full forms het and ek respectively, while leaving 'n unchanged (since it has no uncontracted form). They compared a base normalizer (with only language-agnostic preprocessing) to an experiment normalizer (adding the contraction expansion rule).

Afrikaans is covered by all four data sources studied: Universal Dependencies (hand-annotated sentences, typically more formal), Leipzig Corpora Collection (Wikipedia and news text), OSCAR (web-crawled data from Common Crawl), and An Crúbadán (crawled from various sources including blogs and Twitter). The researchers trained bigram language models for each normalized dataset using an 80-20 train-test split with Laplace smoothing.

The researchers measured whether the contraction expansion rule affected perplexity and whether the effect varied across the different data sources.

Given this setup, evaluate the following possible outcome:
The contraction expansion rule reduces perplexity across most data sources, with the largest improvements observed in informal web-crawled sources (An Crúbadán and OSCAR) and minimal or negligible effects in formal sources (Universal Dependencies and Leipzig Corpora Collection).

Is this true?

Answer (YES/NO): NO